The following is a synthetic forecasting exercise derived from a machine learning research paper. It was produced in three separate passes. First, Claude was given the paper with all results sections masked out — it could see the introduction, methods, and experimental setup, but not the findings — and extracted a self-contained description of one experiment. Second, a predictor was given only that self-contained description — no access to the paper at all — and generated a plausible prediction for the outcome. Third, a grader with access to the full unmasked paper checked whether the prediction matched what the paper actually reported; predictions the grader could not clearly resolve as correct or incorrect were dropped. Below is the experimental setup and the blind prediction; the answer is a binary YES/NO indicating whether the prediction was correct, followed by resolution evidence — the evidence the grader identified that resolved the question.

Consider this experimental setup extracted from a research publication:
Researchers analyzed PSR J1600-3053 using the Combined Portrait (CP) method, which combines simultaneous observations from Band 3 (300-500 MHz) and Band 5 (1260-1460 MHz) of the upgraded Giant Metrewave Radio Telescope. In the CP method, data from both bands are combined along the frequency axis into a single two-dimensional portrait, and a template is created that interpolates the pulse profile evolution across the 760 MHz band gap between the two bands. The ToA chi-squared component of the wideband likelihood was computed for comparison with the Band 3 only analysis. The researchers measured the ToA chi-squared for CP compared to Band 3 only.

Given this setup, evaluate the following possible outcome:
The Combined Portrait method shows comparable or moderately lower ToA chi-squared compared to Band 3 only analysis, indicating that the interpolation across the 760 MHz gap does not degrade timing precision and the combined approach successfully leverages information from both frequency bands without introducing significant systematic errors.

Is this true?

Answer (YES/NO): NO